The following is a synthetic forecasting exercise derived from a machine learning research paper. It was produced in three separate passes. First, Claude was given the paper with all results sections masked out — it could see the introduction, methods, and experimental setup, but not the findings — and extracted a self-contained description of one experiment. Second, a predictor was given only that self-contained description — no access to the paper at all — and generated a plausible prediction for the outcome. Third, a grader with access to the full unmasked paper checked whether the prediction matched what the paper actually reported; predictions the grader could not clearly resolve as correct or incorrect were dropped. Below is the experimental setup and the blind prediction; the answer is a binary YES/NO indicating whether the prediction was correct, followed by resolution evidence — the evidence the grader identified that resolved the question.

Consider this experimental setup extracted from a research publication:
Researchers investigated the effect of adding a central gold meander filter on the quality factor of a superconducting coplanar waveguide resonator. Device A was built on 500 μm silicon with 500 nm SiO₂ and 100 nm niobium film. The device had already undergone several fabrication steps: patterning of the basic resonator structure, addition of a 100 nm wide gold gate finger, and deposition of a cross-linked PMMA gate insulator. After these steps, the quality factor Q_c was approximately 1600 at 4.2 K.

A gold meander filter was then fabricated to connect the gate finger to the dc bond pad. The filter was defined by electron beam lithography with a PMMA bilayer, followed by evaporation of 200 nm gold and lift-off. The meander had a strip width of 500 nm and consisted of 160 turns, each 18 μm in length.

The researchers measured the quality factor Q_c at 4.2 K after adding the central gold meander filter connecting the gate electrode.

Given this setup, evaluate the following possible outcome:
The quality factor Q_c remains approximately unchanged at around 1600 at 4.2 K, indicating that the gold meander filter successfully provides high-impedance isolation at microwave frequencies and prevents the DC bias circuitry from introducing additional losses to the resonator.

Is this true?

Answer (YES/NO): YES